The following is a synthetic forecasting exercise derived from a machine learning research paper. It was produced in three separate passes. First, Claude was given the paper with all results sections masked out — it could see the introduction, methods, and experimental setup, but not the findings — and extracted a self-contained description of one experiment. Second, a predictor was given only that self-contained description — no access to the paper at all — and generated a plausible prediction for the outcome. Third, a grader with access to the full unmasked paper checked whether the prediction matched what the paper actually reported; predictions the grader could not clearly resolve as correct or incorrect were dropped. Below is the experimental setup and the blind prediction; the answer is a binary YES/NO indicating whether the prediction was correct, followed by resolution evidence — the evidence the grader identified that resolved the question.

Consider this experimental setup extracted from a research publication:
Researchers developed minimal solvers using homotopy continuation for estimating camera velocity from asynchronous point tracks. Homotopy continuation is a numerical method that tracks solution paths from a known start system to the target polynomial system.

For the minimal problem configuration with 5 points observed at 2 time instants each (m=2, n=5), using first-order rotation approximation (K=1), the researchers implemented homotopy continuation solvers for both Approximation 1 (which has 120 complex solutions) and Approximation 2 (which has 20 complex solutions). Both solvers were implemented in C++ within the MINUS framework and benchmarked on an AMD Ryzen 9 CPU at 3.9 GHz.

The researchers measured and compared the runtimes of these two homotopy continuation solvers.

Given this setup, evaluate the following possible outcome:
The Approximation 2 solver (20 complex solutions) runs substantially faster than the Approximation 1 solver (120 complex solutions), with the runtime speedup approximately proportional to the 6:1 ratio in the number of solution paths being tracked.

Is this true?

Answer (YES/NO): NO